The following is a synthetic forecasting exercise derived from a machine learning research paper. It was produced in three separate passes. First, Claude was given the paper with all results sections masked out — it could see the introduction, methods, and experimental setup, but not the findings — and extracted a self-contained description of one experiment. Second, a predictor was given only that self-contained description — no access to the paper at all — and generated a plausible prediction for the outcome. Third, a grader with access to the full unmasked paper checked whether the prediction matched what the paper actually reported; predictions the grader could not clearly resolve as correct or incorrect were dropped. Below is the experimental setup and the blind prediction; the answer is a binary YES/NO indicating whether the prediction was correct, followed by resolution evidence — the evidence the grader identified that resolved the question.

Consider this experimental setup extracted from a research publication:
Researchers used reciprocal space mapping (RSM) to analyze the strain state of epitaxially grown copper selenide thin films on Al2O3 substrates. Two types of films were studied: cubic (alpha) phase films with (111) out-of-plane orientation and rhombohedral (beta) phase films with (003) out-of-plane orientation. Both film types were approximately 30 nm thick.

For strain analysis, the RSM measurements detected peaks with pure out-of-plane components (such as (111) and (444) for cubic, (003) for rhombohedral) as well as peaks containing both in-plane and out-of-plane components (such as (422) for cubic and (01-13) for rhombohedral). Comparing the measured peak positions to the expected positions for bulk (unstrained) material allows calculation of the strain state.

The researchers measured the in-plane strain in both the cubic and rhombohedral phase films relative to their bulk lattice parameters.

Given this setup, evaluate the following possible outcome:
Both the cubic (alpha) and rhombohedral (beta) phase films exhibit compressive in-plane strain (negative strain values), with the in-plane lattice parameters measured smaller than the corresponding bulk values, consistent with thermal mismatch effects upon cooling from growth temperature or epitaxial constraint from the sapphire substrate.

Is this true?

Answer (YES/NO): NO